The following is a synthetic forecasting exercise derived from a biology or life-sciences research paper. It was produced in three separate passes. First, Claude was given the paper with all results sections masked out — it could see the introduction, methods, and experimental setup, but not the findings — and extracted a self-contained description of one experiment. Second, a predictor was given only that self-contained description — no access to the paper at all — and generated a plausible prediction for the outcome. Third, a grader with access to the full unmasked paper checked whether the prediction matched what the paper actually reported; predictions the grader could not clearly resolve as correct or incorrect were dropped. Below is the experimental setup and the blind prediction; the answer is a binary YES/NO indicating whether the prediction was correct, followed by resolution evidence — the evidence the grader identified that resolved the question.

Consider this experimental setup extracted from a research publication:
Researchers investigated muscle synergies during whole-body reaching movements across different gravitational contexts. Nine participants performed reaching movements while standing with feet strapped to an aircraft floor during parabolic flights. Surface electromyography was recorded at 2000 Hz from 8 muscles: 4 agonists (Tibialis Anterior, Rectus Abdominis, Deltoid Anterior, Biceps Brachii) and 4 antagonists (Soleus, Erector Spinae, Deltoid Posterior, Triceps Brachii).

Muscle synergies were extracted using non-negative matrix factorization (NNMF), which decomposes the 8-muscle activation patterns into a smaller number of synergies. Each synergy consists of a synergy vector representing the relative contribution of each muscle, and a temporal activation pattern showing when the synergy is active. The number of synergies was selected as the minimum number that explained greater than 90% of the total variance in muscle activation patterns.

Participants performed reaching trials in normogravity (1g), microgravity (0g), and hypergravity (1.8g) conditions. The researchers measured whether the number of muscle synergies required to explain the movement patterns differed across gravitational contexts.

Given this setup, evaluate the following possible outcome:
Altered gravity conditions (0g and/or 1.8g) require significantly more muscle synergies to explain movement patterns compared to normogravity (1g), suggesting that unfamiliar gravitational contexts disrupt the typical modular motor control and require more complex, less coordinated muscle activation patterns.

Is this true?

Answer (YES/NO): NO